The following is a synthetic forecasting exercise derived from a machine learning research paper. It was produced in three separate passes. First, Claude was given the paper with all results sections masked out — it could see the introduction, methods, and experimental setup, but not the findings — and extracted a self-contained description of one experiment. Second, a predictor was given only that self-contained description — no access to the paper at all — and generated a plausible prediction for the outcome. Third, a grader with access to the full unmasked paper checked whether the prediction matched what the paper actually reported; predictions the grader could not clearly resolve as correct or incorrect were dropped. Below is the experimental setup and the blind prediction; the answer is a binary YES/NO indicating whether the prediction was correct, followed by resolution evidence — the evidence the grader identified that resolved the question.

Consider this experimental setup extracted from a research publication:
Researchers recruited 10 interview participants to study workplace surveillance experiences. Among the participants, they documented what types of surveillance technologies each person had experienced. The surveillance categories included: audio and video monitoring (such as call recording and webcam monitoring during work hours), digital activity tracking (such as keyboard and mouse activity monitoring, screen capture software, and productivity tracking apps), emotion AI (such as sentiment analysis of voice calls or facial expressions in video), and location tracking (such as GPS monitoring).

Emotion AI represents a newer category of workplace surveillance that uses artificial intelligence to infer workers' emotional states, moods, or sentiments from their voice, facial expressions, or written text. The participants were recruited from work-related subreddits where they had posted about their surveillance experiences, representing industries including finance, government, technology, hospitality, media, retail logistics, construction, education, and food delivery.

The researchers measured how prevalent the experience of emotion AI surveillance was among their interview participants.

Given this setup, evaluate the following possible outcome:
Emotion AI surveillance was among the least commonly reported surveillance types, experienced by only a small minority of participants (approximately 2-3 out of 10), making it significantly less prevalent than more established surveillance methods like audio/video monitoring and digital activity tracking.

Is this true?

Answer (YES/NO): YES